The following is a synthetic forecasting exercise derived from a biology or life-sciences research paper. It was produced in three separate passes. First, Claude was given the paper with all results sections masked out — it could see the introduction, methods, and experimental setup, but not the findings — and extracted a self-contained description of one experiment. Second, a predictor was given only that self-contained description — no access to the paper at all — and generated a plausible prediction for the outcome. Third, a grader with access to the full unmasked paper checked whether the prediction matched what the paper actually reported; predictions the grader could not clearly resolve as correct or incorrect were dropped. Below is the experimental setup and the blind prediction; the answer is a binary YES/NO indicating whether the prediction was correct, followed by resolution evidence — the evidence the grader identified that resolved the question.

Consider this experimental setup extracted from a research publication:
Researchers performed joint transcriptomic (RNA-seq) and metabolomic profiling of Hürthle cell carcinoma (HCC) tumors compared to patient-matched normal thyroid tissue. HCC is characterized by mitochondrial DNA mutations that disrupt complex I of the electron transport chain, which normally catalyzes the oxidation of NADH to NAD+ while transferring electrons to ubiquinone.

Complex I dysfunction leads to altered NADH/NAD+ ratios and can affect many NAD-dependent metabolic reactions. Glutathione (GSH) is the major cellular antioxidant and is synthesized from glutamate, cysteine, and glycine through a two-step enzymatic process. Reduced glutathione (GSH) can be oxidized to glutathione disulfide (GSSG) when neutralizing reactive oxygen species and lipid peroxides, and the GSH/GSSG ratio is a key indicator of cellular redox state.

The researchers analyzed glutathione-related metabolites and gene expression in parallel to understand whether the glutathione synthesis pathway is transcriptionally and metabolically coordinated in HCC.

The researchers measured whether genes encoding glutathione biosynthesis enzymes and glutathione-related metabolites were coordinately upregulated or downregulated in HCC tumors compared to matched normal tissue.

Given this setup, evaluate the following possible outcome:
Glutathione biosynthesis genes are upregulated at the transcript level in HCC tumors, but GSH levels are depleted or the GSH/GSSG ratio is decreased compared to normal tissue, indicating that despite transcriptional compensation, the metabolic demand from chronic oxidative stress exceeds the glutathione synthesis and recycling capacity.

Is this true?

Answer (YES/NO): NO